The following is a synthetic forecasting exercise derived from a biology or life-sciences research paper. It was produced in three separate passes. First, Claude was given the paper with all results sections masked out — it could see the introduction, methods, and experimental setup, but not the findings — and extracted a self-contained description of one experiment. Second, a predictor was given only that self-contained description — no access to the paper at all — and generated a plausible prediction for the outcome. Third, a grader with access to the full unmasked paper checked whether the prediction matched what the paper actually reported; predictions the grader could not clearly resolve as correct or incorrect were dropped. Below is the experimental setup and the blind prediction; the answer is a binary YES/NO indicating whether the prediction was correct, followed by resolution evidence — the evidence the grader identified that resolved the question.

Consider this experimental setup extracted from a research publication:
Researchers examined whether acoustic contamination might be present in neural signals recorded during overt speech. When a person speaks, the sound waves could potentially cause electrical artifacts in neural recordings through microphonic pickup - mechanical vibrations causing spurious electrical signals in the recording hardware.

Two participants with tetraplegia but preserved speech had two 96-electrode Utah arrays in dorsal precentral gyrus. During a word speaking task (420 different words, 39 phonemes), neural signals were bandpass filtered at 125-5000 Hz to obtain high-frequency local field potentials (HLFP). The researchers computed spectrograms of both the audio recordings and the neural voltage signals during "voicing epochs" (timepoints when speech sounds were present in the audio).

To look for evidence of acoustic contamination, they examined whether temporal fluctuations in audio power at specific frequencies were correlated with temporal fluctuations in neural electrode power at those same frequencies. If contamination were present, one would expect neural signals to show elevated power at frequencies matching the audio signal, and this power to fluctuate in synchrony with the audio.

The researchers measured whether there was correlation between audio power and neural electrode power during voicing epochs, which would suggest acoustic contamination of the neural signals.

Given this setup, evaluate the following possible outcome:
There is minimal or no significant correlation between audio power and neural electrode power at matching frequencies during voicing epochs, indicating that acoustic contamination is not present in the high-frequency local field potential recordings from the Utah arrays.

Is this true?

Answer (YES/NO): NO